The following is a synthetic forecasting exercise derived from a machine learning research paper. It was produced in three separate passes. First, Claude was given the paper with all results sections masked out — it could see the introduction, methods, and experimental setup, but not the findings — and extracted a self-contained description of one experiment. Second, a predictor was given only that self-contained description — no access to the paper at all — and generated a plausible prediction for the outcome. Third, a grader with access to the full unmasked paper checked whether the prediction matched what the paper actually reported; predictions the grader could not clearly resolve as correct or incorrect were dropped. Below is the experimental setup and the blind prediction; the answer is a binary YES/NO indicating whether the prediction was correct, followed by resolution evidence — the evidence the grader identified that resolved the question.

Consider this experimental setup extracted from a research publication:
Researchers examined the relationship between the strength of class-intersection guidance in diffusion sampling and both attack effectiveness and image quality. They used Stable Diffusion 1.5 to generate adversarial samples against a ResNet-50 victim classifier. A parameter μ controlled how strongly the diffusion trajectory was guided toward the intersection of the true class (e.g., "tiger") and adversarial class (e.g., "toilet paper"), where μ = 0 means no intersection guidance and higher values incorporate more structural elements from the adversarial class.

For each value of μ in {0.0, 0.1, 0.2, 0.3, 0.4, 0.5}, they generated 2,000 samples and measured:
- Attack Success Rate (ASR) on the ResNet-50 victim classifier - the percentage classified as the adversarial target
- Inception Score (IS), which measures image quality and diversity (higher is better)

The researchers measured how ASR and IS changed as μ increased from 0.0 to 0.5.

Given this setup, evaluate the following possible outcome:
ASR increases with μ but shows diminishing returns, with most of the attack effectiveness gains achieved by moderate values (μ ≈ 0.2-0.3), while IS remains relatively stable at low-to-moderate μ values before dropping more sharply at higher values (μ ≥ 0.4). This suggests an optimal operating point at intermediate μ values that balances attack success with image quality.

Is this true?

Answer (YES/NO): NO